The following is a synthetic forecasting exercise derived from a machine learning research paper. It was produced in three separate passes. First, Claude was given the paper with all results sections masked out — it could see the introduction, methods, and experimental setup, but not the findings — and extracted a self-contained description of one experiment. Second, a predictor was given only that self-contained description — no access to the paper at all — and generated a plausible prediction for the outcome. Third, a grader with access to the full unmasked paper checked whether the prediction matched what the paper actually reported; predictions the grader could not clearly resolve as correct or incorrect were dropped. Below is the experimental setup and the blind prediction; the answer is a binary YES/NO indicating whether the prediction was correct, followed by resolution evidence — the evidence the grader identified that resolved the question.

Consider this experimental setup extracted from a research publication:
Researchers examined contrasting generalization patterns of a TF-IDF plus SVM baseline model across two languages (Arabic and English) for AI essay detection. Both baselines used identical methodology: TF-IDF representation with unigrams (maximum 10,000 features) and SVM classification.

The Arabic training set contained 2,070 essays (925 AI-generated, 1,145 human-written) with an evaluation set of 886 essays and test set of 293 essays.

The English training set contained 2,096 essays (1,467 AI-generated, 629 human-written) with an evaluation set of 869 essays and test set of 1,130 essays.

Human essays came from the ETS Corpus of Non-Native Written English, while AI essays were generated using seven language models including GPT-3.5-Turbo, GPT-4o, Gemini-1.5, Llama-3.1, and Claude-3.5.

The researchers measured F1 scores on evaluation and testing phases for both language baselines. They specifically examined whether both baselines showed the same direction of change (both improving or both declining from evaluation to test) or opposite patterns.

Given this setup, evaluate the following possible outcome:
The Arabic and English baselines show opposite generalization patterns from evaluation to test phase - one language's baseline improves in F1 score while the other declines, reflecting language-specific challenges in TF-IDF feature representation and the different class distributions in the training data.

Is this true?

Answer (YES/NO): YES